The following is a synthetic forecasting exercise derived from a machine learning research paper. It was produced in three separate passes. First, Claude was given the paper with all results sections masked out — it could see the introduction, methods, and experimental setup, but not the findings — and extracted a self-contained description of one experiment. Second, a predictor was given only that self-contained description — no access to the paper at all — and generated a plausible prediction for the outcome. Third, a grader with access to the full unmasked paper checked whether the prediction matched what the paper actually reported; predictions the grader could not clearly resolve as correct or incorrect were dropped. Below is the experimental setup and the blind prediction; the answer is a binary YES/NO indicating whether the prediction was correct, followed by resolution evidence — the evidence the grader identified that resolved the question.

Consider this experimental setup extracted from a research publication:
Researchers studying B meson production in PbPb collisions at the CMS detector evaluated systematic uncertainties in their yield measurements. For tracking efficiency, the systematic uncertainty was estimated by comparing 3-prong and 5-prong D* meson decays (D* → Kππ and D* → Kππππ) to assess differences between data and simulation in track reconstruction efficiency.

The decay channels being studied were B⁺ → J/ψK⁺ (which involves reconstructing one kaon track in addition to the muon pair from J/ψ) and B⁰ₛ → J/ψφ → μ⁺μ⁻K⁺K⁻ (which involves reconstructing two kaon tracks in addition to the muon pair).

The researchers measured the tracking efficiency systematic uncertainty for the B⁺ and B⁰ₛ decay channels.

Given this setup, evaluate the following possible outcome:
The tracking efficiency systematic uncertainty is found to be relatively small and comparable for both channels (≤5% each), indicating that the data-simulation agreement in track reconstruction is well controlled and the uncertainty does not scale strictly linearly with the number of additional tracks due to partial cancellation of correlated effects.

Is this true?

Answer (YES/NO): NO